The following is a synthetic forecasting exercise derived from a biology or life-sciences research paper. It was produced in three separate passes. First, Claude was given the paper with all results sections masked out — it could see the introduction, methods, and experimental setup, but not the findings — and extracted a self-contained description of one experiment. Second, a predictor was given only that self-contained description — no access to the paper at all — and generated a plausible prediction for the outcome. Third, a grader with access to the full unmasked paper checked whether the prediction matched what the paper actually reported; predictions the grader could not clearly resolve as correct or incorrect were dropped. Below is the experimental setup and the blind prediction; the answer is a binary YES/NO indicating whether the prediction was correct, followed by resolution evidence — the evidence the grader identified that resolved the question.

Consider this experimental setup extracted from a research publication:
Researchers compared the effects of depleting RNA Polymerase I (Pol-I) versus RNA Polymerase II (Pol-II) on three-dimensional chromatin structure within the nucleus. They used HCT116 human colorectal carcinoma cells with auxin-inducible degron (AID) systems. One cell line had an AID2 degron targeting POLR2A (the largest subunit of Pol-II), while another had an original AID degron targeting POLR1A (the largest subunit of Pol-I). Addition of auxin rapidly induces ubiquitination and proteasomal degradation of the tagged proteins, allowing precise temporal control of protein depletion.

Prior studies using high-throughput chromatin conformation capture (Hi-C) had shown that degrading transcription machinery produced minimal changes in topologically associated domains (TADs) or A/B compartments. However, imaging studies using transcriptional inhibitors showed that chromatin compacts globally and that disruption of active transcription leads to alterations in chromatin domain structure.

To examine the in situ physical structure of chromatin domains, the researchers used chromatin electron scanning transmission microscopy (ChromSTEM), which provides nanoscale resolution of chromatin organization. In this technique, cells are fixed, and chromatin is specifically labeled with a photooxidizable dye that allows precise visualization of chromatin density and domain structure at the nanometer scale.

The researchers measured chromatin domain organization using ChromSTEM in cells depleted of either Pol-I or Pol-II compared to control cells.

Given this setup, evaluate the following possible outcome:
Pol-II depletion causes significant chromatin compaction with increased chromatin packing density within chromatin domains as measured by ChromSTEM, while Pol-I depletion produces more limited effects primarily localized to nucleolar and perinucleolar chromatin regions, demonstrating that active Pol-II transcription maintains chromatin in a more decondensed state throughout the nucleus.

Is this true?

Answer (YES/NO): NO